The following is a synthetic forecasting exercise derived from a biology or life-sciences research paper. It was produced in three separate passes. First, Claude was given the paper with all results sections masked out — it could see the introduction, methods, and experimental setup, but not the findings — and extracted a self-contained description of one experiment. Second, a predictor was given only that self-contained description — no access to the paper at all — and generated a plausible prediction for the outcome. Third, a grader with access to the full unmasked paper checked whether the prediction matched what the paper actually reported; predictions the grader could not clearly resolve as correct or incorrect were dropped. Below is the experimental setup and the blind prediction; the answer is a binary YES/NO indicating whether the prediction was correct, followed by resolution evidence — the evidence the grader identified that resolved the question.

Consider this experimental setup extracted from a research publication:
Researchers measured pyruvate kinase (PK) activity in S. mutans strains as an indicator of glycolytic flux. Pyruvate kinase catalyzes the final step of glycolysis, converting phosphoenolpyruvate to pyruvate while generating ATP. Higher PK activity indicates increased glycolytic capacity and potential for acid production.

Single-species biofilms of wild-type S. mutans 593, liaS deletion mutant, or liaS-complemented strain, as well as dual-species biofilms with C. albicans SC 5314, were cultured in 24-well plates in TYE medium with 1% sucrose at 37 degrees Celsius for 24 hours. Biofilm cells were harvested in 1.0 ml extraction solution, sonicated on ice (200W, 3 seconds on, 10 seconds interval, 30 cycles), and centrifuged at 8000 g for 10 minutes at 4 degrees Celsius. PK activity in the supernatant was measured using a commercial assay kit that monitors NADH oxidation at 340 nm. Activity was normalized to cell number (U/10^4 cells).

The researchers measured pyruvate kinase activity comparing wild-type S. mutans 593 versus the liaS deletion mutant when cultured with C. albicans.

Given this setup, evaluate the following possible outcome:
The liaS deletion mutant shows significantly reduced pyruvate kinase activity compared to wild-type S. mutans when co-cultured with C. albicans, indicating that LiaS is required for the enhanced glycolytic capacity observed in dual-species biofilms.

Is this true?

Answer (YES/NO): YES